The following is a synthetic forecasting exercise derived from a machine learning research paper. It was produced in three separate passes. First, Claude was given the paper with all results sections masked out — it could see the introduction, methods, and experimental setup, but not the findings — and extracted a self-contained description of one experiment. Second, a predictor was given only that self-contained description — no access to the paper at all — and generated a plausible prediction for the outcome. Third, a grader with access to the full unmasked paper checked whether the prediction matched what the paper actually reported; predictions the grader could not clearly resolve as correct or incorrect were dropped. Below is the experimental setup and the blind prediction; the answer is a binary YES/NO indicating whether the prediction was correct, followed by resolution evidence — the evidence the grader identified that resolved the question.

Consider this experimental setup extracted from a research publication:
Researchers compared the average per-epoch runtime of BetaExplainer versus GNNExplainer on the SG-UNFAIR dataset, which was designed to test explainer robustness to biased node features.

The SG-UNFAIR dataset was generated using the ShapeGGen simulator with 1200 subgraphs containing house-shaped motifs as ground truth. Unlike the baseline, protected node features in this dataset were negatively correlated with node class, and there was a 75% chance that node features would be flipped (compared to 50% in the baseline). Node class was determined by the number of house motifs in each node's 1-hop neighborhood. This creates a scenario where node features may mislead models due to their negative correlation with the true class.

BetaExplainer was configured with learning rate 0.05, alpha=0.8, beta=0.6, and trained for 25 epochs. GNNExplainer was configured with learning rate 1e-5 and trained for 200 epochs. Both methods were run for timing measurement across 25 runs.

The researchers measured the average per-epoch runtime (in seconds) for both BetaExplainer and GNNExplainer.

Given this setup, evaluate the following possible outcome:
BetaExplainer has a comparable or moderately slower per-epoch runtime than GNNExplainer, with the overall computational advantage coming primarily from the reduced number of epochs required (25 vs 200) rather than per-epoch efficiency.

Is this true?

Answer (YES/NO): NO